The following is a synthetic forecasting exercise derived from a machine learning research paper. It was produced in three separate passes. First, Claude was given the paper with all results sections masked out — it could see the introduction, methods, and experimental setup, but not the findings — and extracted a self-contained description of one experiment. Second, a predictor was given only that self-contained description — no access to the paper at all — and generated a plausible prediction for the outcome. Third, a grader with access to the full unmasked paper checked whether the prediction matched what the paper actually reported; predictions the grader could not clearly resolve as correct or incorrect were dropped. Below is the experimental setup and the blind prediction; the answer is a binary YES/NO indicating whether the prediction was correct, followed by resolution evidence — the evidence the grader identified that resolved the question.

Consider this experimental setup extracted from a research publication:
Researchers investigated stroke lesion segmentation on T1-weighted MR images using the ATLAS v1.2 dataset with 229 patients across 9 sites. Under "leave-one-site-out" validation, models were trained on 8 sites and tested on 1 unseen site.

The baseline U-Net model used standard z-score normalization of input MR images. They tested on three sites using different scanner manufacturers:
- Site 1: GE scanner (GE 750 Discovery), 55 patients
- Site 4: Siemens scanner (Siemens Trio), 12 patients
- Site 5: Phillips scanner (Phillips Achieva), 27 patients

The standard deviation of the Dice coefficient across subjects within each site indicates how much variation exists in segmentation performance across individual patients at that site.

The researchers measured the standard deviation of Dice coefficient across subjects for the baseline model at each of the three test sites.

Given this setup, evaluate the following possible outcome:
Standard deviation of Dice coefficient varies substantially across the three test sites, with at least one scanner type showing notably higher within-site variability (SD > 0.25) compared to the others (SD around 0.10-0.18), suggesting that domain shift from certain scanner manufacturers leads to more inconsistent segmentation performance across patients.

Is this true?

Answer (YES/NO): NO